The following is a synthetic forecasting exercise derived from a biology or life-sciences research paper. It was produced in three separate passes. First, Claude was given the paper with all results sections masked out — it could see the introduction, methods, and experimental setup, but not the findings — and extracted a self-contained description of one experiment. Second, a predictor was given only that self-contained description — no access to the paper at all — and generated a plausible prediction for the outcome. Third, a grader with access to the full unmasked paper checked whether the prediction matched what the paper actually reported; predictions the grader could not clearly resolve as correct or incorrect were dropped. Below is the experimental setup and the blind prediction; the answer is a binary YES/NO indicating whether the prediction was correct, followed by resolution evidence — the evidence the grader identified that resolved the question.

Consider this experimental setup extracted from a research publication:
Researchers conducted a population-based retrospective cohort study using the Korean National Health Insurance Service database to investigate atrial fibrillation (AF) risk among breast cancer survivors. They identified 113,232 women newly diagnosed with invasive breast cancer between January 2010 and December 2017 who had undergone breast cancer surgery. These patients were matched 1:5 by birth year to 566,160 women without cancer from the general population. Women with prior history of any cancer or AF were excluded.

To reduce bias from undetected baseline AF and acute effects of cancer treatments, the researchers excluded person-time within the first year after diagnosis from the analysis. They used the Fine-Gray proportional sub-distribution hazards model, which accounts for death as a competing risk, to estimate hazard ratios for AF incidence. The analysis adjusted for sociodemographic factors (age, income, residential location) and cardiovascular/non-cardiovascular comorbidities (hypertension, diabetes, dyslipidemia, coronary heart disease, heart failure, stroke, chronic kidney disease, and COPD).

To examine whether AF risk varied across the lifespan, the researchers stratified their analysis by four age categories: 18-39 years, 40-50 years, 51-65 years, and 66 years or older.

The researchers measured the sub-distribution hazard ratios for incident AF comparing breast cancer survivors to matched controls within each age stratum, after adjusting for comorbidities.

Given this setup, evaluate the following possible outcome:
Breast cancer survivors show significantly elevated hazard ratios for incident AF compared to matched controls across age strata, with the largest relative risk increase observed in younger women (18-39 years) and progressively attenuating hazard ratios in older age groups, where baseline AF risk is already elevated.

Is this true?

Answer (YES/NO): NO